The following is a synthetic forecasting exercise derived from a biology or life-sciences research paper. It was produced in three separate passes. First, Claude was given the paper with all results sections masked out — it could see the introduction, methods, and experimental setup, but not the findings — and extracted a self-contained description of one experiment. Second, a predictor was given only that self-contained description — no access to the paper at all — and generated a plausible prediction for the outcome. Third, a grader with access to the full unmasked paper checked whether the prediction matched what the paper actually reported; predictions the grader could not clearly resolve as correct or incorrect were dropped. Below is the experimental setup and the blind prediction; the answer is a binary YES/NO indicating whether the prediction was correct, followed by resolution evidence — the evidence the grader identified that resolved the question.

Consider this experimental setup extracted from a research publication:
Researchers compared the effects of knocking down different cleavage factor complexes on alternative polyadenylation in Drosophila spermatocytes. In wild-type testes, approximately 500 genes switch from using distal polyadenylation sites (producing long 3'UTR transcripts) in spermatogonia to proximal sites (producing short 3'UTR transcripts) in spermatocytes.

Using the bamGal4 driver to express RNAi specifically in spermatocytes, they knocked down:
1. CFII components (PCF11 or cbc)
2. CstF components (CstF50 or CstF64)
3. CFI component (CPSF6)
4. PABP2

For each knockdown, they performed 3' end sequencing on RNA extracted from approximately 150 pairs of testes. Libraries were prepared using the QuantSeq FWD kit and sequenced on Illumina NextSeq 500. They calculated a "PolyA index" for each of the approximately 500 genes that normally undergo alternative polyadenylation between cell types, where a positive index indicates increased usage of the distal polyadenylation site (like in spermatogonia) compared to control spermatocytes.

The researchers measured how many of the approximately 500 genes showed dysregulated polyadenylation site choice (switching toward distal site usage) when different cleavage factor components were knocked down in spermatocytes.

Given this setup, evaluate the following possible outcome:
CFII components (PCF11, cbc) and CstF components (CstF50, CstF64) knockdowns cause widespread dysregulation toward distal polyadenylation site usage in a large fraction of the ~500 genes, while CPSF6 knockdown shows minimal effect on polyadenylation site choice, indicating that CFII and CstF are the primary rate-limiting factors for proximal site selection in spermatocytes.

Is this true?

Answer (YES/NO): NO